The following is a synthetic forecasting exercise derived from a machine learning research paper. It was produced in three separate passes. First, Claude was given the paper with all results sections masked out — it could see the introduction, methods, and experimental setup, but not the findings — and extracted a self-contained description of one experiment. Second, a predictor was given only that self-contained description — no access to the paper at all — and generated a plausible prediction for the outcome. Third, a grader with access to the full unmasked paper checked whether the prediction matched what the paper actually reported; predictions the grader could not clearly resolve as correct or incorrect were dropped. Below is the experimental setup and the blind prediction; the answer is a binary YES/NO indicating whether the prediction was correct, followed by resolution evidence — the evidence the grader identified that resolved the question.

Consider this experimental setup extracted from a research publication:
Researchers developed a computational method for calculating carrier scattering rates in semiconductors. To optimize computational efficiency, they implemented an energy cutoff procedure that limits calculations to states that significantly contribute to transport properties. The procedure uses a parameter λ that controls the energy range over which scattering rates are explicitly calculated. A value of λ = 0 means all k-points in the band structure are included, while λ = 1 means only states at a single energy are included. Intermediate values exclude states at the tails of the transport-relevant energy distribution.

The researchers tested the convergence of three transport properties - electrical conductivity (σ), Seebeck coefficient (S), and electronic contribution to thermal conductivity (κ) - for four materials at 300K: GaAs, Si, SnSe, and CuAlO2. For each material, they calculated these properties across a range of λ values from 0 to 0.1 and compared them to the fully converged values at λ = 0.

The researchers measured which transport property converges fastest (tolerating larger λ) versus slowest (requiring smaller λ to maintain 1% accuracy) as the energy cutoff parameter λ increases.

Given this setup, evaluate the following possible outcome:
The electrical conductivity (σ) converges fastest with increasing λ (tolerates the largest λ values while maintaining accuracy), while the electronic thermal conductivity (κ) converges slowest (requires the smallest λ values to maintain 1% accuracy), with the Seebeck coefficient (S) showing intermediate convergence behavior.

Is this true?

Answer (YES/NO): NO